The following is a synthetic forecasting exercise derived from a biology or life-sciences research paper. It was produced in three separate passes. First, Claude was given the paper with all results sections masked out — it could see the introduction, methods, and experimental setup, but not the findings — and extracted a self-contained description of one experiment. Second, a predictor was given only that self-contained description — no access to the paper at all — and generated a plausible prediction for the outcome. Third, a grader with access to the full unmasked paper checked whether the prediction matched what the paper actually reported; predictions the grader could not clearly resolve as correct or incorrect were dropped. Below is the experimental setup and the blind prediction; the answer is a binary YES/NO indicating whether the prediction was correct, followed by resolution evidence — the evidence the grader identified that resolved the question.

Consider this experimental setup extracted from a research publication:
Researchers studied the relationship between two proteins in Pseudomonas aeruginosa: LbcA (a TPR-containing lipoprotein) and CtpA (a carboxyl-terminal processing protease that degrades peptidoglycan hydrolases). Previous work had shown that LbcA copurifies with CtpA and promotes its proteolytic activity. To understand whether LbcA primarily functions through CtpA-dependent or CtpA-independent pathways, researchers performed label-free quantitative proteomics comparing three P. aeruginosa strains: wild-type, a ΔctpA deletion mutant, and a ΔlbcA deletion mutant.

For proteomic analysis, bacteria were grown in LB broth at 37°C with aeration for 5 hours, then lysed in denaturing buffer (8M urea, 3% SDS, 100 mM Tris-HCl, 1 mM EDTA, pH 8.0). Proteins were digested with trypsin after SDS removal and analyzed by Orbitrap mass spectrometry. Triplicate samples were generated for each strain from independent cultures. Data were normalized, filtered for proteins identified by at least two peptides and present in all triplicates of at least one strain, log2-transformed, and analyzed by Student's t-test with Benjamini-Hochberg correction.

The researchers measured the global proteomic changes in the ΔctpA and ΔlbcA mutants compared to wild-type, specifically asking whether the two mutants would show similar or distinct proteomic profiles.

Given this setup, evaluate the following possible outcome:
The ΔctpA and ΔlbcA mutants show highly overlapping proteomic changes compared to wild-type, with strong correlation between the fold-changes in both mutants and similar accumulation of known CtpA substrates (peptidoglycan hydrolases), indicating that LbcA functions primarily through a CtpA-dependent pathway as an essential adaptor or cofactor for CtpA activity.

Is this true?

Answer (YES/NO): YES